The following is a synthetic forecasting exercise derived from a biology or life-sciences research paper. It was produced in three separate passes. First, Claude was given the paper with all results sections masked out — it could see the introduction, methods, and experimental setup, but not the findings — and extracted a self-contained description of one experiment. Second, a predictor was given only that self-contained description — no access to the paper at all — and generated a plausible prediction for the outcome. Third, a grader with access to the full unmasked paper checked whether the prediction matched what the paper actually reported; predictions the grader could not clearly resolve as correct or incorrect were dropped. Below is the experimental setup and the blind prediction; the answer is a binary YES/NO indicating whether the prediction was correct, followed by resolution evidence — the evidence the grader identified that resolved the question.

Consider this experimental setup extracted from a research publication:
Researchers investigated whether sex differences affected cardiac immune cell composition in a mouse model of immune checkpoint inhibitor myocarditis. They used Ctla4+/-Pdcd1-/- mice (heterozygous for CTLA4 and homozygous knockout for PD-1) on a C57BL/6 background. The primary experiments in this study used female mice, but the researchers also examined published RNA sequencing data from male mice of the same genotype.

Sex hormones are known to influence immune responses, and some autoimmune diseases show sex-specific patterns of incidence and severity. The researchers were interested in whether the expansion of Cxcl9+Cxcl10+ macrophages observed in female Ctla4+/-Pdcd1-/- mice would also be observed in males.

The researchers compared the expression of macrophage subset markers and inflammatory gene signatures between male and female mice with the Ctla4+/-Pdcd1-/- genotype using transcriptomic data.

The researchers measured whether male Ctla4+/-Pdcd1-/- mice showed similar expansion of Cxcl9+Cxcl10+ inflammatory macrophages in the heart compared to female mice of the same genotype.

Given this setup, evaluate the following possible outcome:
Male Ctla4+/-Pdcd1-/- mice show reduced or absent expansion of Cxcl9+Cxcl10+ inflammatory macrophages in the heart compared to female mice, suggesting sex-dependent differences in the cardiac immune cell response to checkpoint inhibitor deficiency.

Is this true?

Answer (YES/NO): NO